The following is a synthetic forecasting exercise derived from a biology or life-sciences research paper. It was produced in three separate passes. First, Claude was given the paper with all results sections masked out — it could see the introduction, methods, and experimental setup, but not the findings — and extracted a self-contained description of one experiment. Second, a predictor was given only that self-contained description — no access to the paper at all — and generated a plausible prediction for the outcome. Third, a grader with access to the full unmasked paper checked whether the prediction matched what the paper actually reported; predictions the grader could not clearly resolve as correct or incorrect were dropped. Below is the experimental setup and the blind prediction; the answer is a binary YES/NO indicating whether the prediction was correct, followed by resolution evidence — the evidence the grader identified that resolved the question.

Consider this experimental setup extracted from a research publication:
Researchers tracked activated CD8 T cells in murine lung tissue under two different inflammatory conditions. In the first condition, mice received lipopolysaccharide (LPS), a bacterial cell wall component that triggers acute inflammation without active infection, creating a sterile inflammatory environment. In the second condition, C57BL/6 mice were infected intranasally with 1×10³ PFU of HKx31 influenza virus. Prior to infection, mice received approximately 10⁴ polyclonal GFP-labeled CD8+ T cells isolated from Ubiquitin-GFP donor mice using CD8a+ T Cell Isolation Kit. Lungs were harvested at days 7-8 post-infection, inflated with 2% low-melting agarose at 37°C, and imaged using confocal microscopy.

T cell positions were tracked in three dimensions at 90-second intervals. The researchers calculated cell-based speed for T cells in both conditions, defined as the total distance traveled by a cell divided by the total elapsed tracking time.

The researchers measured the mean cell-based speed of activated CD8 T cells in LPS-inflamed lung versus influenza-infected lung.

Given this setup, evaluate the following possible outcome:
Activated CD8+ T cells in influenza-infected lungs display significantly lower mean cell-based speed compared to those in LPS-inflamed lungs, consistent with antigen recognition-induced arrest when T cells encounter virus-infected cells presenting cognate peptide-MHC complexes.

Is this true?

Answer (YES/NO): NO